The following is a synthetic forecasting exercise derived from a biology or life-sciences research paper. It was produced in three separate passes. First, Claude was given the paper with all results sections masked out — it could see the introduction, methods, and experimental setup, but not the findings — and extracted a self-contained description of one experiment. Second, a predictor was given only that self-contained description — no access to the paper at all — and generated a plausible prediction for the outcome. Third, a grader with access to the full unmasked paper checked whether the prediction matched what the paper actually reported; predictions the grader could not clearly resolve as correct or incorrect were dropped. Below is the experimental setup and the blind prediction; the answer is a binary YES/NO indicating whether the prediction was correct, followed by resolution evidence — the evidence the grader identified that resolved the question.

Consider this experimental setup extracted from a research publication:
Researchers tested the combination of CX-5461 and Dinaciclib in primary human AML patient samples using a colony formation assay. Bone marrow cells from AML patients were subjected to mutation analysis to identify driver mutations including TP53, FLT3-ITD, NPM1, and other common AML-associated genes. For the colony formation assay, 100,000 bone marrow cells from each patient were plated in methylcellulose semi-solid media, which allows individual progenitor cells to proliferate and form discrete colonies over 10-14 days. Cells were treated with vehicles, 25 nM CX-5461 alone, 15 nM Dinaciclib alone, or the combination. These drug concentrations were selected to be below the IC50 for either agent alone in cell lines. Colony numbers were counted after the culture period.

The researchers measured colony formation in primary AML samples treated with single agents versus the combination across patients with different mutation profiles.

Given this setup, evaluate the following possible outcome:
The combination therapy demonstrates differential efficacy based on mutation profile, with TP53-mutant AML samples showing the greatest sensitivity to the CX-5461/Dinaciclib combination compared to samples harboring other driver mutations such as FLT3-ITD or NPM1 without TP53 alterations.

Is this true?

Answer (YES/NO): NO